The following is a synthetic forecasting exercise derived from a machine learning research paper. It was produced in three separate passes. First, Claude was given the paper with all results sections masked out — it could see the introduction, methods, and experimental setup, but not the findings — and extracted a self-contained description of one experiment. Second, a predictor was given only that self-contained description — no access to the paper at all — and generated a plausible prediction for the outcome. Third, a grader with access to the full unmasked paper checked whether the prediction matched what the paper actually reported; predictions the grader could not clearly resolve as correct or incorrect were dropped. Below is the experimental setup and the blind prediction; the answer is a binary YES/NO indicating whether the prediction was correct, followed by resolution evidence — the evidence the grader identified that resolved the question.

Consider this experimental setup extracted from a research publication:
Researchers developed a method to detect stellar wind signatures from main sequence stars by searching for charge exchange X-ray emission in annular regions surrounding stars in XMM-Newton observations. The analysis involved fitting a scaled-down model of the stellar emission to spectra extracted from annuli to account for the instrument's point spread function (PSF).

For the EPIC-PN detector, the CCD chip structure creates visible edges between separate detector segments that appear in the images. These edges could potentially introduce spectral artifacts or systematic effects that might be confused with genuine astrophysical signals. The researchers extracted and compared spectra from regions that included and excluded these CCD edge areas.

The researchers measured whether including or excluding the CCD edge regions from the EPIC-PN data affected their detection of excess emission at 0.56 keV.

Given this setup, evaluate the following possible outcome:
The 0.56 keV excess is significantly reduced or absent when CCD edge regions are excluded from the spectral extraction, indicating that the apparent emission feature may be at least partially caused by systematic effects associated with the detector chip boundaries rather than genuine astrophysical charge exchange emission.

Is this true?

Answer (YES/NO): NO